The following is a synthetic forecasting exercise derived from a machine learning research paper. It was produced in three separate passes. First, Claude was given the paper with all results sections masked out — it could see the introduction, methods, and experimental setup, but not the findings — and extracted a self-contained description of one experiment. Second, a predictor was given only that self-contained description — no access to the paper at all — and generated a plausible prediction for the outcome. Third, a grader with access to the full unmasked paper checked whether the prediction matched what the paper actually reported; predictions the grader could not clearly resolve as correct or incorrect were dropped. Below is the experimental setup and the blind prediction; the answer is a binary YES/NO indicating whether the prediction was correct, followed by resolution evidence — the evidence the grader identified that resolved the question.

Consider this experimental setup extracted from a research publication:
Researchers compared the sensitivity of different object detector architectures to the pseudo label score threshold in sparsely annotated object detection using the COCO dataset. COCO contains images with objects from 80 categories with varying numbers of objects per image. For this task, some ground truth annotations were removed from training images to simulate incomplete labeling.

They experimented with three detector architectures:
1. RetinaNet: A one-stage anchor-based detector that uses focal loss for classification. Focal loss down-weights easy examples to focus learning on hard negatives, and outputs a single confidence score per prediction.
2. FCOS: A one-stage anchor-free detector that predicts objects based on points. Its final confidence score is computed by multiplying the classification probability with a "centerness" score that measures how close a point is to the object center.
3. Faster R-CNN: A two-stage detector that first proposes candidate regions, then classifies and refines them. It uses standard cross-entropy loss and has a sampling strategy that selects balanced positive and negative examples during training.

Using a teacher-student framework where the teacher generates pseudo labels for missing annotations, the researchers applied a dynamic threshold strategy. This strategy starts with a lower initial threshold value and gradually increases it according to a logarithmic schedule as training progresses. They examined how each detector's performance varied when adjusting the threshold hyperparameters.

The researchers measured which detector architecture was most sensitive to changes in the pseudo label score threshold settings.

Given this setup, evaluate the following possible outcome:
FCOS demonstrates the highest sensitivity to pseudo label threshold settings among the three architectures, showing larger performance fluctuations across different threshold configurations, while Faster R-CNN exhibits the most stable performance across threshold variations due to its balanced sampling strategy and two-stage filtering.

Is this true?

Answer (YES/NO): NO